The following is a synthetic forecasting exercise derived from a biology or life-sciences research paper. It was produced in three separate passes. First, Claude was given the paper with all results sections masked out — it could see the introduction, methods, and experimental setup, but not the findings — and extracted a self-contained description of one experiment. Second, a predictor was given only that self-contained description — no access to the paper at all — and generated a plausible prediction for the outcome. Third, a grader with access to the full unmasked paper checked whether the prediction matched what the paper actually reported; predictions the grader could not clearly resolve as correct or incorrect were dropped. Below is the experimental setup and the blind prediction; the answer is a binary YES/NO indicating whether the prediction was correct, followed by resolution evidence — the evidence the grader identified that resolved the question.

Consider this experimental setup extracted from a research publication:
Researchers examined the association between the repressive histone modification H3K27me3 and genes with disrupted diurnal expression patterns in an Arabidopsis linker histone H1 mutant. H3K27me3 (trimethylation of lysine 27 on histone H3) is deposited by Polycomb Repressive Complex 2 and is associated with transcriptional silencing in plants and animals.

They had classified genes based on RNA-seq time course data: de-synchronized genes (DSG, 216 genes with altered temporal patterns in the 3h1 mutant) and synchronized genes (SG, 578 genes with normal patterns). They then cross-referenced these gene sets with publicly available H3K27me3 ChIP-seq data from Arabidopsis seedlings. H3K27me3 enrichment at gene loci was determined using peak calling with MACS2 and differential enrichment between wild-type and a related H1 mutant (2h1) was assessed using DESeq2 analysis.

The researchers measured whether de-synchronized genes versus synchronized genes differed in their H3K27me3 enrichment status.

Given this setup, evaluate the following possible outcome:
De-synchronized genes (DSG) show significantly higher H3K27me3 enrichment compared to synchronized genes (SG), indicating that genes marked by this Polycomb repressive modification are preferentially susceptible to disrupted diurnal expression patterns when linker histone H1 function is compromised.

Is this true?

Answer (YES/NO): YES